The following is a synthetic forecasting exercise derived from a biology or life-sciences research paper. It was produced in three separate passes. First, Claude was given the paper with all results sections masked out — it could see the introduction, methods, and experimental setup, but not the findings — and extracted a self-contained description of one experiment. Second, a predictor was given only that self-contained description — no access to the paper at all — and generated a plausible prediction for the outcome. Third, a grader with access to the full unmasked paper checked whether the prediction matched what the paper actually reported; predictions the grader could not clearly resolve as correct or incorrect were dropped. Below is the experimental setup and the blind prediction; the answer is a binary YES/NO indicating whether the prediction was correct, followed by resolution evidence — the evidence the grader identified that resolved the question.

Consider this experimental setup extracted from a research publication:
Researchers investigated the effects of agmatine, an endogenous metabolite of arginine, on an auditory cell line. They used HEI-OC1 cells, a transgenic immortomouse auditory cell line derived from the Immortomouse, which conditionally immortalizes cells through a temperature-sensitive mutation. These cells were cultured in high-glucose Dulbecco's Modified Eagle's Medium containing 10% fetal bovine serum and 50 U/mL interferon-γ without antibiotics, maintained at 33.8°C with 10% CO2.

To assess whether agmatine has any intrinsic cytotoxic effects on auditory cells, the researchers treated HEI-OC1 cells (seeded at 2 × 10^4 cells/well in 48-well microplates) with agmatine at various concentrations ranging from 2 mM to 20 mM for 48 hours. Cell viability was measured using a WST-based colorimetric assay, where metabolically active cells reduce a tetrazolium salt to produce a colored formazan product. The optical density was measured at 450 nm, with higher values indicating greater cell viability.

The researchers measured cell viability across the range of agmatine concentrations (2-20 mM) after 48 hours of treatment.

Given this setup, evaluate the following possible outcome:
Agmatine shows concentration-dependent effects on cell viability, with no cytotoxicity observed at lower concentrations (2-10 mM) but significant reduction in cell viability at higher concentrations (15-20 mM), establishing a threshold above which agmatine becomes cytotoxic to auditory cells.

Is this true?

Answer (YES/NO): NO